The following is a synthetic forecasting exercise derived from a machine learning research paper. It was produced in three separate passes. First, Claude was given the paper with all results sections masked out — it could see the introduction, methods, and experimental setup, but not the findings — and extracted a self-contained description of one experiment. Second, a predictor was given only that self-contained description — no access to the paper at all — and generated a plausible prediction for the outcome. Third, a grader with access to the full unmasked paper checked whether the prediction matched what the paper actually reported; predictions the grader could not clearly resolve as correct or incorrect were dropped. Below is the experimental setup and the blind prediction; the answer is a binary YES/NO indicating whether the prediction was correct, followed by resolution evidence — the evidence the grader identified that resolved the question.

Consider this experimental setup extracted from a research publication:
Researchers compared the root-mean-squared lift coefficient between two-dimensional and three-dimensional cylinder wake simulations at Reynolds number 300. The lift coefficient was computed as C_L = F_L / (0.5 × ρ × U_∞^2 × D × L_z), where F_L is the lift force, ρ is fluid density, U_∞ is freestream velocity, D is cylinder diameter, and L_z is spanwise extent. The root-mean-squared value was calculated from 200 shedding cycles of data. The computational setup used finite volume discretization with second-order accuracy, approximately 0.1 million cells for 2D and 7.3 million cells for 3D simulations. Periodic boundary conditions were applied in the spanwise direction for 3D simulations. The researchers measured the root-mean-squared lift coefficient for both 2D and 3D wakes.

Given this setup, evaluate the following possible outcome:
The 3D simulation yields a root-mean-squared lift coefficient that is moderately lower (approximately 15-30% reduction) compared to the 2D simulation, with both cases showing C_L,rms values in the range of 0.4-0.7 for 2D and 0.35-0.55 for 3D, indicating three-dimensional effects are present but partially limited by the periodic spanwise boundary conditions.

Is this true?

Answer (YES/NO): NO